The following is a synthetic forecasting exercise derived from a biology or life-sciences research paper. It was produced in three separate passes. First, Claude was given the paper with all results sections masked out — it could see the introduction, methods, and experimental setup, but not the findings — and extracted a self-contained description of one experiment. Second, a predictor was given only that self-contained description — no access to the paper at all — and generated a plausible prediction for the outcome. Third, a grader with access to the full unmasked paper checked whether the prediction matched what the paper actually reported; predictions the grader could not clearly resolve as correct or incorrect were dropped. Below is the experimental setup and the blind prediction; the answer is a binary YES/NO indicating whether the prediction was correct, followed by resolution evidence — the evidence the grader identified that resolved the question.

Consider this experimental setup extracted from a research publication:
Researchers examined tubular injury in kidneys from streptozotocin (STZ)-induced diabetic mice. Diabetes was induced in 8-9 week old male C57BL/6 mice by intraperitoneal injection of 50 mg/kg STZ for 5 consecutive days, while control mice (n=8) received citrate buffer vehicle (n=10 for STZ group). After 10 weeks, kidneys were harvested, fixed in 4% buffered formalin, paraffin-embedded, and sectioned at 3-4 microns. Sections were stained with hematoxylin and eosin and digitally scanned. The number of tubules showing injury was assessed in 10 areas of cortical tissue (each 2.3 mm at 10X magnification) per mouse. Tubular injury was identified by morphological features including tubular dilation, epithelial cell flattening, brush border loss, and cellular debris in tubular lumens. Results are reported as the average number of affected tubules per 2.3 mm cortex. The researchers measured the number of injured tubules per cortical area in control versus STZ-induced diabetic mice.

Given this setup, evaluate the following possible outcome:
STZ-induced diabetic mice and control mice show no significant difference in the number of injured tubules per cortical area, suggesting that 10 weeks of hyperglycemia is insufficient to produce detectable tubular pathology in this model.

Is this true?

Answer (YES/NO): NO